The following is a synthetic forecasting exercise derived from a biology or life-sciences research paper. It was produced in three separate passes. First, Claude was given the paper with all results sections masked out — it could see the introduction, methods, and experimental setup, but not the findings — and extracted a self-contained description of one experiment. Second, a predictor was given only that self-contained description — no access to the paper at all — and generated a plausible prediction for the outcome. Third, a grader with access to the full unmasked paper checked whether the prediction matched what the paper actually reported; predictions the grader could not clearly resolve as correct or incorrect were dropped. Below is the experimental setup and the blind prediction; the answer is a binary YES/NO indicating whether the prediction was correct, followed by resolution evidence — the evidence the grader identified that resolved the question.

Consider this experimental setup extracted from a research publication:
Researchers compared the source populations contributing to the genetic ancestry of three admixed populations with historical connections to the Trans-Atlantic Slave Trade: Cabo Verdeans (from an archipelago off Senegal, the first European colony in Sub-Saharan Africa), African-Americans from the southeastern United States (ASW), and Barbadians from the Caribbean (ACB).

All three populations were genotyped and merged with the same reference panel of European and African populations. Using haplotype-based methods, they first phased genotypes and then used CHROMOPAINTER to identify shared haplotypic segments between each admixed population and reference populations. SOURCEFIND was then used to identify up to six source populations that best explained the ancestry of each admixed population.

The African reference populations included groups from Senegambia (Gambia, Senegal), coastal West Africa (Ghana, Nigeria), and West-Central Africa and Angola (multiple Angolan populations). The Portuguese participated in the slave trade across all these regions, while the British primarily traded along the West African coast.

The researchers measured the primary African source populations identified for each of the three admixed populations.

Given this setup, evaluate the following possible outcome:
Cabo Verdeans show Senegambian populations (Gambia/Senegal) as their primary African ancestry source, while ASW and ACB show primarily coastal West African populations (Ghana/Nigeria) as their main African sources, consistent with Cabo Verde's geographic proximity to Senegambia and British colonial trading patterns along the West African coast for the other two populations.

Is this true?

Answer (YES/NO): YES